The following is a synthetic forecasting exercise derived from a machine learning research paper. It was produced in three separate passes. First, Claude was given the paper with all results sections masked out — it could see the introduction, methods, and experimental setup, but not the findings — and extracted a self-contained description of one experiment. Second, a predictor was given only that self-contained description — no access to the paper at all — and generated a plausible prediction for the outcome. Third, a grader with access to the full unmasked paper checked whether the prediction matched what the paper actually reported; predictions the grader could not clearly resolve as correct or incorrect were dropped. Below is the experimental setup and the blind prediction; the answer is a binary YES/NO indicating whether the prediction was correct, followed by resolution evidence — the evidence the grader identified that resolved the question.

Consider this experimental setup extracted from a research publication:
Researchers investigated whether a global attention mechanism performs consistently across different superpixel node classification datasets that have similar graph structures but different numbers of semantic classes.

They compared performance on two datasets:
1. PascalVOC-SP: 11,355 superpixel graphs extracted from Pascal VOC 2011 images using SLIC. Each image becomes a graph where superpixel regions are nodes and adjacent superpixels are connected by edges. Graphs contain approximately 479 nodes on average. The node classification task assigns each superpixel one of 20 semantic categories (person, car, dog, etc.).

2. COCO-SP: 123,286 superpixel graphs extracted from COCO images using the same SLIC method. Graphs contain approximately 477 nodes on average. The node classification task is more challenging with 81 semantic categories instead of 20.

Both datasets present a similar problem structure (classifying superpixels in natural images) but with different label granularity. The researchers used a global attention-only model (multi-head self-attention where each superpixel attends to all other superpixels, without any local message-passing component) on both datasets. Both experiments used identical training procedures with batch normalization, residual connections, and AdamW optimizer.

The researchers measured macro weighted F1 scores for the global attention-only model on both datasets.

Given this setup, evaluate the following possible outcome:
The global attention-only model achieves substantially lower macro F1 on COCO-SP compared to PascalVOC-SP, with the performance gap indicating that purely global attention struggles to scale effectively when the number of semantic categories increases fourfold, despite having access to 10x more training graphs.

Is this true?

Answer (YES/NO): YES